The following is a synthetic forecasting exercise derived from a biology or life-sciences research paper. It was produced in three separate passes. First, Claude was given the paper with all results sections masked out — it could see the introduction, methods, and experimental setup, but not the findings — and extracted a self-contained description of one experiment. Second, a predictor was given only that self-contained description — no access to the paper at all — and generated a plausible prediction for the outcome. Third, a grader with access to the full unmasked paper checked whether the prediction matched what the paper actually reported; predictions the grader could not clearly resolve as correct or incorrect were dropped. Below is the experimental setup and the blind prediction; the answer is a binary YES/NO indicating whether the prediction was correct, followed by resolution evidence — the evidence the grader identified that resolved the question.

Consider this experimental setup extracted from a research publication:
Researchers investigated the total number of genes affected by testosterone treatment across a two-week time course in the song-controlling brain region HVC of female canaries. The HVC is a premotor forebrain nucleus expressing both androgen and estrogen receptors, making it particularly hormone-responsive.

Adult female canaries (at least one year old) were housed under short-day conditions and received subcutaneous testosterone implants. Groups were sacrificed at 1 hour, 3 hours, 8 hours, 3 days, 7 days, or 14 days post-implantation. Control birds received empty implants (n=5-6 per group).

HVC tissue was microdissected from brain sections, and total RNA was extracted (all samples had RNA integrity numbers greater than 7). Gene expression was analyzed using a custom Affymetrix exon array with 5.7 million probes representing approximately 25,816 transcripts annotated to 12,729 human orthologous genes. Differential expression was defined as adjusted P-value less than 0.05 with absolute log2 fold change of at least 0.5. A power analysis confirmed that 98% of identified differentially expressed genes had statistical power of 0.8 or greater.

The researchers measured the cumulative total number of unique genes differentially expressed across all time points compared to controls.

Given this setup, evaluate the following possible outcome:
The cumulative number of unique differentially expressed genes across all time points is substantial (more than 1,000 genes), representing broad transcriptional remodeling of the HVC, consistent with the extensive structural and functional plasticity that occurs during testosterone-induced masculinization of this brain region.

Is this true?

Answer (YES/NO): YES